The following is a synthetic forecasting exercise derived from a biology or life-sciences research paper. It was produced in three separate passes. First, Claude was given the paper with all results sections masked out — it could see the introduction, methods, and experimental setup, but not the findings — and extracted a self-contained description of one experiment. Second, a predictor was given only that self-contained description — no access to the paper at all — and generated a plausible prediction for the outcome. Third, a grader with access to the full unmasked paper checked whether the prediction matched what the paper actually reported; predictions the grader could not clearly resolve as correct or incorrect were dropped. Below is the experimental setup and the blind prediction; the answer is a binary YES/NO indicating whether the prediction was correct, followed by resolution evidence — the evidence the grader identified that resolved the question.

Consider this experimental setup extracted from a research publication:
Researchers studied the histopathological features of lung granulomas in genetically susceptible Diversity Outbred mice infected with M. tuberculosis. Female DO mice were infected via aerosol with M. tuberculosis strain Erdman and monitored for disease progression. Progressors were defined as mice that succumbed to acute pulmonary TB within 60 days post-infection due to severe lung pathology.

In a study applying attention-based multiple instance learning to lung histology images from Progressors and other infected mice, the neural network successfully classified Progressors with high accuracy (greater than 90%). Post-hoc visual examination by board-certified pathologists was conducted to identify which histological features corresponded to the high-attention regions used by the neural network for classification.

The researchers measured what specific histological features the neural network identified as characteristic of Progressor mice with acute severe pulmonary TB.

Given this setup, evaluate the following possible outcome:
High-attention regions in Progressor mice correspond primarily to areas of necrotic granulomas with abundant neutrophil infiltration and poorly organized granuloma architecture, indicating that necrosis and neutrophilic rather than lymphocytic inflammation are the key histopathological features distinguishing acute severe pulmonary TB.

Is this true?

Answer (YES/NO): NO